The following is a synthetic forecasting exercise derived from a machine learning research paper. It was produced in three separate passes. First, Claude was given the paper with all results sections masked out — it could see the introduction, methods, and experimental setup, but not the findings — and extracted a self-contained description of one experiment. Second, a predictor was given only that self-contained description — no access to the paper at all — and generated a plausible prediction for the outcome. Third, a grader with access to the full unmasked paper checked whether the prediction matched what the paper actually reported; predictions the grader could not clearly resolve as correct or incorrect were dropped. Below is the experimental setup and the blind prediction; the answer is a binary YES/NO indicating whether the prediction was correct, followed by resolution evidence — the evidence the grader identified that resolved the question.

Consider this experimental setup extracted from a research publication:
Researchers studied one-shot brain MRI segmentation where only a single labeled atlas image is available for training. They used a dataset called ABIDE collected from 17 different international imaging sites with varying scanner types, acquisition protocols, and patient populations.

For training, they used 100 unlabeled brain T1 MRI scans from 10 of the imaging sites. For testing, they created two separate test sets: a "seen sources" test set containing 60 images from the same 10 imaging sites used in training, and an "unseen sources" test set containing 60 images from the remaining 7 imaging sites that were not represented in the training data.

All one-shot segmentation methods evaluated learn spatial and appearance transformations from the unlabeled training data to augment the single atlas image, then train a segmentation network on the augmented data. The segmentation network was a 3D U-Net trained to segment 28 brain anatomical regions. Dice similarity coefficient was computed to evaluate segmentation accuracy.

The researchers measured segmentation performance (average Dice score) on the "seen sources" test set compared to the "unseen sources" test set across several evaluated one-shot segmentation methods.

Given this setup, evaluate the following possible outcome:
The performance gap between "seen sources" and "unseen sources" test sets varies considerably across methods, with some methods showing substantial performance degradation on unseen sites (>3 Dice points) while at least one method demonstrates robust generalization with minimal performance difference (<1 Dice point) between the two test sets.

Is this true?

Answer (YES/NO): NO